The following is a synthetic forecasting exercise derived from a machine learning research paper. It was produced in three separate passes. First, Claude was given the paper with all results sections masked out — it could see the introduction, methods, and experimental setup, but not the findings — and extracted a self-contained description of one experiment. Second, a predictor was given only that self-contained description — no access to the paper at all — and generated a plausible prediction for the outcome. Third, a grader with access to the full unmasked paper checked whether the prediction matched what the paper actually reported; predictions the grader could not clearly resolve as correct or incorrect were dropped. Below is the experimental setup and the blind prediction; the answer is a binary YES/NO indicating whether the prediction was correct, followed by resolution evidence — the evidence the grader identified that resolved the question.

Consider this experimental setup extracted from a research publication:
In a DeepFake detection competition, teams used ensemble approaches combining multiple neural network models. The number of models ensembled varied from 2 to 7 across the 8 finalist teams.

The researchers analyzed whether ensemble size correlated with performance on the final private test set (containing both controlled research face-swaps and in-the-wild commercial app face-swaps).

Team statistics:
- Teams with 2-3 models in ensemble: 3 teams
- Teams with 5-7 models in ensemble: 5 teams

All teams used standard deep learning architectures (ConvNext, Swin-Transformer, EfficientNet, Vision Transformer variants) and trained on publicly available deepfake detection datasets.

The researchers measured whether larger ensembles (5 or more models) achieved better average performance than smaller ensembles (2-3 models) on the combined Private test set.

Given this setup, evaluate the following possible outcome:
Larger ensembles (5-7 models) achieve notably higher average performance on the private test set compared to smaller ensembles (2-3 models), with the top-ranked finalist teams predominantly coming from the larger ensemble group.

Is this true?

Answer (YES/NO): NO